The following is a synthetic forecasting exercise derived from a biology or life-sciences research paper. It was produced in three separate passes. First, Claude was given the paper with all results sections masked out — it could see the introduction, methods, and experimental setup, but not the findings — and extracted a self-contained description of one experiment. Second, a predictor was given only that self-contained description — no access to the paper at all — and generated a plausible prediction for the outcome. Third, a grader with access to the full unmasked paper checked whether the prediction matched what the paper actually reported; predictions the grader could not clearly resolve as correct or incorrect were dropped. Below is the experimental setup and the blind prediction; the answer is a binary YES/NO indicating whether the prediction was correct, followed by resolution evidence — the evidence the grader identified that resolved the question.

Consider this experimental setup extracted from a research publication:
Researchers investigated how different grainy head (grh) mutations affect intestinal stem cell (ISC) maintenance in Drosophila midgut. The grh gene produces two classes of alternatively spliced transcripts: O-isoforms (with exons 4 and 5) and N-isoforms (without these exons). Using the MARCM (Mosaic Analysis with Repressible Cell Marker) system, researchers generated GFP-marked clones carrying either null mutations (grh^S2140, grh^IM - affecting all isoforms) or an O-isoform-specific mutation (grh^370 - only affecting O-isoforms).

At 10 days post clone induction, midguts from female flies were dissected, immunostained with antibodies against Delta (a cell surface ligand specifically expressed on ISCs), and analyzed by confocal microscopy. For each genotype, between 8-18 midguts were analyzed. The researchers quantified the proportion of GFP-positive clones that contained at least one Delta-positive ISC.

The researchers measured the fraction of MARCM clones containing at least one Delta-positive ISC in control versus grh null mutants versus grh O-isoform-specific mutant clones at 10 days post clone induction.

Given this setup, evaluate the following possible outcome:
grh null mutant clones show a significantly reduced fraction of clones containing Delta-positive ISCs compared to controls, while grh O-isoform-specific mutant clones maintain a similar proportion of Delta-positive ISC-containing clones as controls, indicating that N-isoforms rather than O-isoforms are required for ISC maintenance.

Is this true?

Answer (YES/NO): NO